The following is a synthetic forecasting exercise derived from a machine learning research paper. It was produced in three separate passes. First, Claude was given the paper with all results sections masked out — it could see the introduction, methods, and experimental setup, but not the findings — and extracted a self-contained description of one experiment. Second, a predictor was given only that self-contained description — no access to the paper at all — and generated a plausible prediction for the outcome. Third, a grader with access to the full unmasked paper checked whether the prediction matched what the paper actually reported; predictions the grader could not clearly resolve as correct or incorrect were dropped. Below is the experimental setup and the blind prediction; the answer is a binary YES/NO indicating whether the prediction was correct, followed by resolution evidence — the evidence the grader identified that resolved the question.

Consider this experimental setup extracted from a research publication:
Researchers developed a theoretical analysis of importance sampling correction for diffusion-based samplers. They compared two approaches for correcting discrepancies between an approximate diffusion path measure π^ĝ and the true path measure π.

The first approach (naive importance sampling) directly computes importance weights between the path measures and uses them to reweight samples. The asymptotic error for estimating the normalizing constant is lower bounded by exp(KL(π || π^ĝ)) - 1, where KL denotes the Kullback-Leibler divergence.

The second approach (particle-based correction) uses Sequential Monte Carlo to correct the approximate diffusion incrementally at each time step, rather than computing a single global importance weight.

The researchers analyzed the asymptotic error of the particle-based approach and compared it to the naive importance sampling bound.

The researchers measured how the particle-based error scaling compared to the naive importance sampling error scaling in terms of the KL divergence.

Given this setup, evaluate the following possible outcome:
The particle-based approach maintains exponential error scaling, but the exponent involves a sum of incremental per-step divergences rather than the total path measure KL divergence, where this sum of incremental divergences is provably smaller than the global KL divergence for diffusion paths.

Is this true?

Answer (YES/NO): NO